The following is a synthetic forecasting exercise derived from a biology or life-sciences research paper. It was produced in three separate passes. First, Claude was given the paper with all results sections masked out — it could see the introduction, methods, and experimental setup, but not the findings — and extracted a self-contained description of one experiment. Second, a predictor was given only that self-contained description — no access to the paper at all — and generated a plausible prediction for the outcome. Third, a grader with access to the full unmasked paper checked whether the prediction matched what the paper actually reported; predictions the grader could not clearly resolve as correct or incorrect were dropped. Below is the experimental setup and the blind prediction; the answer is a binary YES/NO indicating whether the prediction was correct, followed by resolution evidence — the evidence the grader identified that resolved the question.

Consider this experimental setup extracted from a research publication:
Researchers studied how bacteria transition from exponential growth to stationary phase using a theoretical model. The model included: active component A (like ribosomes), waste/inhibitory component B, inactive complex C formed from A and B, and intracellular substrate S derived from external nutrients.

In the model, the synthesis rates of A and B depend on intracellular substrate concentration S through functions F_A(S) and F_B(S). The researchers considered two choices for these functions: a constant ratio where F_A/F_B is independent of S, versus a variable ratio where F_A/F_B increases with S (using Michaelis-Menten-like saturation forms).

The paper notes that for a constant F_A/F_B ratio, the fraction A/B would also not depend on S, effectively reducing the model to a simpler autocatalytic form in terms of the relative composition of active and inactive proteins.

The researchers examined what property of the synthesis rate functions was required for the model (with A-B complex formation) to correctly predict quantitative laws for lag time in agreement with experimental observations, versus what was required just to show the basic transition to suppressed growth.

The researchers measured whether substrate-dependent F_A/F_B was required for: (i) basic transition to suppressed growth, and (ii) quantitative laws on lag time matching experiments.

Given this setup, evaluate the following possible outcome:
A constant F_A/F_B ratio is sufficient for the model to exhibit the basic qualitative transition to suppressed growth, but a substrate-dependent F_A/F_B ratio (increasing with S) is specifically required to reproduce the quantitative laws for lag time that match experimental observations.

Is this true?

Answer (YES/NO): YES